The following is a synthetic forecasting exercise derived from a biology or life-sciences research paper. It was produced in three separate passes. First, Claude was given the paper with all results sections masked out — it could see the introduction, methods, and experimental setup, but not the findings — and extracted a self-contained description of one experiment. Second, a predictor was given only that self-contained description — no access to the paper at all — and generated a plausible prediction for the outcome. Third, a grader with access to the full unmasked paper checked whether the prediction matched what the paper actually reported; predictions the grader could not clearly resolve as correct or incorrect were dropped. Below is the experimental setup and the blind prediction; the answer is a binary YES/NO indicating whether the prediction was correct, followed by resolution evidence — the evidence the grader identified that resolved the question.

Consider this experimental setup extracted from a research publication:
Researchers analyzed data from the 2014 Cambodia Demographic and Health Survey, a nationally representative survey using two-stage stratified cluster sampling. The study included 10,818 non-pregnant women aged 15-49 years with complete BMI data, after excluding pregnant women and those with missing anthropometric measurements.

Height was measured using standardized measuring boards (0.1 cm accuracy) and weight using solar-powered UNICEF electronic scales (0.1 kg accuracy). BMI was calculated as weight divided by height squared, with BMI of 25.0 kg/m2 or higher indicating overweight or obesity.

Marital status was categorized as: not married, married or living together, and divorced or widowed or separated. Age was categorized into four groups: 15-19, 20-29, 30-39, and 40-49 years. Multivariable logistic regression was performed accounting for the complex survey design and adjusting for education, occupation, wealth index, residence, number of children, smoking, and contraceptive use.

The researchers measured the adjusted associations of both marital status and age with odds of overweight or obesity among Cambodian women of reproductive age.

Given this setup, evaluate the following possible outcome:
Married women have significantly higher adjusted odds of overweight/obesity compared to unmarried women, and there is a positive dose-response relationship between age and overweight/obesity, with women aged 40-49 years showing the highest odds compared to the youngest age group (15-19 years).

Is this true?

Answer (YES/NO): YES